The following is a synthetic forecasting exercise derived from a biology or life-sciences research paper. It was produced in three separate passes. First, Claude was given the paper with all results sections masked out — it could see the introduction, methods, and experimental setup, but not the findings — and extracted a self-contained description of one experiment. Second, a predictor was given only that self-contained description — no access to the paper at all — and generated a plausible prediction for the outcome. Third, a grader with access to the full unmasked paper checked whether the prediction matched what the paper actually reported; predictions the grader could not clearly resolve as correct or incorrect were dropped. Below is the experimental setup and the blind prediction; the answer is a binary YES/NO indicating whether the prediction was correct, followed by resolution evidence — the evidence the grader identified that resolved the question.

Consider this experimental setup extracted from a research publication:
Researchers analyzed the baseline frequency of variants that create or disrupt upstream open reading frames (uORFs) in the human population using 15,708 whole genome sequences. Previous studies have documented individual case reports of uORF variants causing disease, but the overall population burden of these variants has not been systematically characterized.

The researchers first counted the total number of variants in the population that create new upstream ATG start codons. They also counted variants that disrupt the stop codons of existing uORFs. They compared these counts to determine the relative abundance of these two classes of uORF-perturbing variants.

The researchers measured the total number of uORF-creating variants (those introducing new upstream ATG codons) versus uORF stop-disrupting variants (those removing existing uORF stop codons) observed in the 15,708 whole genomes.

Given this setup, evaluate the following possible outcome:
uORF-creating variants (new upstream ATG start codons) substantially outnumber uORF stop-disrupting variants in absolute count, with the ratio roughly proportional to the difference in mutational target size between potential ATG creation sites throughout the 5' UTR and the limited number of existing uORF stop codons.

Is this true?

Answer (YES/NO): NO